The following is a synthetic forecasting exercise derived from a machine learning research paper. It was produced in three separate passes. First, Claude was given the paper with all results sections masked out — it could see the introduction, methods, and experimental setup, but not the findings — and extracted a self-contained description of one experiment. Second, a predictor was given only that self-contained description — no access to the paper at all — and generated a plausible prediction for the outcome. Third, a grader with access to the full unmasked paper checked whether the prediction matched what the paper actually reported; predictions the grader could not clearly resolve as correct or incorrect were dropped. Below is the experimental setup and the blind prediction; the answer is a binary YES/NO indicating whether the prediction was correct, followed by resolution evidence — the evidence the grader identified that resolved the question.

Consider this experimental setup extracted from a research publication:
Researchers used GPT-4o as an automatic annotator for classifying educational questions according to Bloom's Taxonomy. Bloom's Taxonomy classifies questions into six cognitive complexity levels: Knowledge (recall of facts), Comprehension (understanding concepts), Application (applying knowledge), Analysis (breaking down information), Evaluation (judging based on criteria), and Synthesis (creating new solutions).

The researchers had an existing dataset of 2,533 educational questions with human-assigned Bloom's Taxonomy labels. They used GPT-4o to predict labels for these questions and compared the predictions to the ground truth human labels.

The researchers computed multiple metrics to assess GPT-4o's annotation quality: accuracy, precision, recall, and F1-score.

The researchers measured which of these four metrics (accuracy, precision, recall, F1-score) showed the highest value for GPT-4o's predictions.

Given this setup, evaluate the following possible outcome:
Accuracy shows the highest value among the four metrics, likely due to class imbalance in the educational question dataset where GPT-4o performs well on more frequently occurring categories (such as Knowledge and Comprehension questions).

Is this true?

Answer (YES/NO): NO